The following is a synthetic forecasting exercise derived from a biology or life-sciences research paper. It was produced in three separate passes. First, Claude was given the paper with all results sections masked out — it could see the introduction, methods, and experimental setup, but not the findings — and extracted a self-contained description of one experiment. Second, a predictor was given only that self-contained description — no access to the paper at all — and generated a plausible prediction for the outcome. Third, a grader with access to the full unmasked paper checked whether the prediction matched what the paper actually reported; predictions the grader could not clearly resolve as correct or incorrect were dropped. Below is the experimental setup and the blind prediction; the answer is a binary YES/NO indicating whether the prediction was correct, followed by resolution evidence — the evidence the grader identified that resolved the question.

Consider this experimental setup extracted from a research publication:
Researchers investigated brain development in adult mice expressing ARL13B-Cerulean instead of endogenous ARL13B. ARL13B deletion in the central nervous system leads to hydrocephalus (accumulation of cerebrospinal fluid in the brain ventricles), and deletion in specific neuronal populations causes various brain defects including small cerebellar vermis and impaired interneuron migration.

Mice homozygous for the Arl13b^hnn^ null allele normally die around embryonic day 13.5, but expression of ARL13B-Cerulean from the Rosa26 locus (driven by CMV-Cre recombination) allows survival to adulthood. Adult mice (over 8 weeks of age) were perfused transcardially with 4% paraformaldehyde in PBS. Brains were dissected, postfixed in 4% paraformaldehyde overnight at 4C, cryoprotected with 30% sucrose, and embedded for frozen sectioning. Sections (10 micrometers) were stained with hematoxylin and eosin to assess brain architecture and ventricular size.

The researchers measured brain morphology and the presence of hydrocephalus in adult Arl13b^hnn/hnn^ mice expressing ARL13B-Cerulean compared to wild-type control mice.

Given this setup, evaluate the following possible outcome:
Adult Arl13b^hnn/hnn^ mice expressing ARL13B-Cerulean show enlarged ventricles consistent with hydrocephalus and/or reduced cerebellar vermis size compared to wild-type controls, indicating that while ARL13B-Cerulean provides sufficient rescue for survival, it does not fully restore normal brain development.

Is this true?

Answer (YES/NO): NO